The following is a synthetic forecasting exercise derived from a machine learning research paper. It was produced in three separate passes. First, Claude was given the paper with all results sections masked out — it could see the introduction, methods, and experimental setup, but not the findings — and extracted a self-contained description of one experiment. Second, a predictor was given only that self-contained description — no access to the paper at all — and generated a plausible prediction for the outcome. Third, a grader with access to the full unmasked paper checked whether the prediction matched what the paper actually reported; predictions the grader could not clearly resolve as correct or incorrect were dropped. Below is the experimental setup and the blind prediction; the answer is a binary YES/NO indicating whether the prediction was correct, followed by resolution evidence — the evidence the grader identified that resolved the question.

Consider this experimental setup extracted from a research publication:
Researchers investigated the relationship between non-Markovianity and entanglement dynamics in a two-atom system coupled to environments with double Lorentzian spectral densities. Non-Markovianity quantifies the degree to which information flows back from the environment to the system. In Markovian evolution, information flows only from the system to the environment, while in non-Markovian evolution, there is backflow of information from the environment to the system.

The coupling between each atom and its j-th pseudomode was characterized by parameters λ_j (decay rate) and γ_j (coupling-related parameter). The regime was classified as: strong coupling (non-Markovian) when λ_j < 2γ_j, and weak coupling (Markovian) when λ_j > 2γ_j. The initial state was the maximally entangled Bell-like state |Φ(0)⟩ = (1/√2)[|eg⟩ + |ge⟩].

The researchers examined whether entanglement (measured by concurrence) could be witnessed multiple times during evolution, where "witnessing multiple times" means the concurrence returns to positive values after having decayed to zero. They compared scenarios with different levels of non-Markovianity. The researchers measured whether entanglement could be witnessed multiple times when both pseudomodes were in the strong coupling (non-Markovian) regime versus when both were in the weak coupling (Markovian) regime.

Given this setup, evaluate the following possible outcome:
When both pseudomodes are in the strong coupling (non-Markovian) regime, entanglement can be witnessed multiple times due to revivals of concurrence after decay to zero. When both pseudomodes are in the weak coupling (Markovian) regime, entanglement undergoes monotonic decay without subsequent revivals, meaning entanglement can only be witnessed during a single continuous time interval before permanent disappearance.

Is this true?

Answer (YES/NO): YES